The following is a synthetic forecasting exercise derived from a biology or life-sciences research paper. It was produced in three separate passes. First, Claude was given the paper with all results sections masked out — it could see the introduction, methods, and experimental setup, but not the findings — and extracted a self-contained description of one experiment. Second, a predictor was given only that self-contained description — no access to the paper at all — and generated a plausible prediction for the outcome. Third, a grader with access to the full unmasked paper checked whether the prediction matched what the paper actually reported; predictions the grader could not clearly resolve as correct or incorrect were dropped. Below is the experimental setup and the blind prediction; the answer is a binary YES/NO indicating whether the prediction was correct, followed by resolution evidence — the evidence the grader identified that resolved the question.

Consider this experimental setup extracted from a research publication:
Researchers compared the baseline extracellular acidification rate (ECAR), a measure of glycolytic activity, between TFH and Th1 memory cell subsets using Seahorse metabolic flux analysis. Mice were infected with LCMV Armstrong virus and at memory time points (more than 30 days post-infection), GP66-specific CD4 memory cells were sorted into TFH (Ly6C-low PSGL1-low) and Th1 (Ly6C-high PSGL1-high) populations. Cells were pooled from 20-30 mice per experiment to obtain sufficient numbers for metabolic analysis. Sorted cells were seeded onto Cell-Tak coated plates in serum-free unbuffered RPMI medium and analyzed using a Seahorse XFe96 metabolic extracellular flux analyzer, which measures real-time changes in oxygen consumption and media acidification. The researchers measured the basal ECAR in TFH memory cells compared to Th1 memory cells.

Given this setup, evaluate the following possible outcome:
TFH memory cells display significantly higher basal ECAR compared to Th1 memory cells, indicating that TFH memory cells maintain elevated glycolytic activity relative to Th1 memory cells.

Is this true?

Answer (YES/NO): YES